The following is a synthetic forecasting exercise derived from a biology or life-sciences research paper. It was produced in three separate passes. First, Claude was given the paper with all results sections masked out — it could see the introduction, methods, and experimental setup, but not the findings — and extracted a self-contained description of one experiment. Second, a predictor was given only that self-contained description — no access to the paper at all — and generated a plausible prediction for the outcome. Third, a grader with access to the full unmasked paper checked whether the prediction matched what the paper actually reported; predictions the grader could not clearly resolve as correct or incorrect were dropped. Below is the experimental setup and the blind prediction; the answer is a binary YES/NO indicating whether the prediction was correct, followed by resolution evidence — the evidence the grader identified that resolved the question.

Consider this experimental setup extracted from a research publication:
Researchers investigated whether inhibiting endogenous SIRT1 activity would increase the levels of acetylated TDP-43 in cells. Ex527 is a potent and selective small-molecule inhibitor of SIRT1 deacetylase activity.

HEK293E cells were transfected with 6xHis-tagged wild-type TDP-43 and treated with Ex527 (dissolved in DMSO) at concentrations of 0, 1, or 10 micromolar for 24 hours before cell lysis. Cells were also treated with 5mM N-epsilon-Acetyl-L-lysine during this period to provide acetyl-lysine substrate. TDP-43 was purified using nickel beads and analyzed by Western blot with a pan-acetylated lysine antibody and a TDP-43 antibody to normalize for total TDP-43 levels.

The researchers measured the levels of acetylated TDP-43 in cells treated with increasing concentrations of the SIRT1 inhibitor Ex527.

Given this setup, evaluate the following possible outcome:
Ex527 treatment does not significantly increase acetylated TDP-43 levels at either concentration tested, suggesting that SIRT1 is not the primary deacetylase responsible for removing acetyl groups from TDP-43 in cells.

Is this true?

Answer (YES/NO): NO